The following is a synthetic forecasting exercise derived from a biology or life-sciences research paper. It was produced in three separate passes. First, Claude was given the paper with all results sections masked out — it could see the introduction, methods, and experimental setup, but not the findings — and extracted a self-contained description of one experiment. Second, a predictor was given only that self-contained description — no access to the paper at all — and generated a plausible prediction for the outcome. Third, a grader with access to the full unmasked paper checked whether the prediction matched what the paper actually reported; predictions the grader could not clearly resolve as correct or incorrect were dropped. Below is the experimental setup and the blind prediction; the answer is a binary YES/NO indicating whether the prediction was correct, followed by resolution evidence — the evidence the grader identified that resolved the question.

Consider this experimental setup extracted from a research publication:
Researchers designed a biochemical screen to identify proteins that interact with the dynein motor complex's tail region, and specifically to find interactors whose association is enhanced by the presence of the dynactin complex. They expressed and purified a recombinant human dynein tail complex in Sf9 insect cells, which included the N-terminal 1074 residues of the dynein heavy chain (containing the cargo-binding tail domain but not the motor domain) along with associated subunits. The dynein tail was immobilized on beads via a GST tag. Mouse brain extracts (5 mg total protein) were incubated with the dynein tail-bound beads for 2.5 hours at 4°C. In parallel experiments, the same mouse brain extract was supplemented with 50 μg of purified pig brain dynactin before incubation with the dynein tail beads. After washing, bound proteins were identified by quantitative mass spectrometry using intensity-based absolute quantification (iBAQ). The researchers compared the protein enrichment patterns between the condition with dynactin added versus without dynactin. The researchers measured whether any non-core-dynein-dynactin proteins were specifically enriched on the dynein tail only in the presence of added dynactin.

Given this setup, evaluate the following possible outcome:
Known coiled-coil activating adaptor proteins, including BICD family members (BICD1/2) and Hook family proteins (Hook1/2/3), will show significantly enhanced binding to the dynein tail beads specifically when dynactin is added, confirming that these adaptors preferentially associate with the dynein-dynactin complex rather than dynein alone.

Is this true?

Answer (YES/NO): NO